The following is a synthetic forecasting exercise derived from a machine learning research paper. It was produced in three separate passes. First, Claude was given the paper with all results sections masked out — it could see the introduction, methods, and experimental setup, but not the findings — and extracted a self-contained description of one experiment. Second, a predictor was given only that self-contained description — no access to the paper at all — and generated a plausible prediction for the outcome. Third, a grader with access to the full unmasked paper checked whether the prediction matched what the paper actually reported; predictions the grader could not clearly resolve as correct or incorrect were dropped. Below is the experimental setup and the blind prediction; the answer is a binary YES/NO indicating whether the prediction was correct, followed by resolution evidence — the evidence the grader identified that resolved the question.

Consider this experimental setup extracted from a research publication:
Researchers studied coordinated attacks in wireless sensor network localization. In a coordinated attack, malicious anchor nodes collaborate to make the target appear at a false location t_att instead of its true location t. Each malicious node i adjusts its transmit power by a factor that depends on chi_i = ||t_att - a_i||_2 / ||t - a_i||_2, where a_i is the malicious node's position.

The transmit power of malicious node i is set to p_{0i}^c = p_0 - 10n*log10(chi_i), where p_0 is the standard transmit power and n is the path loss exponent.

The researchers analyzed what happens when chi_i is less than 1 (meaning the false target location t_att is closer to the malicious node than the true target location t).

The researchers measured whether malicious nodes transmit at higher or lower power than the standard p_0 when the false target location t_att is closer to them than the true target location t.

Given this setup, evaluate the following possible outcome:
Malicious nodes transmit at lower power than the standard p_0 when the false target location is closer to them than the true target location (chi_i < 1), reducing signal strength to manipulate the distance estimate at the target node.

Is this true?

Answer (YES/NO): NO